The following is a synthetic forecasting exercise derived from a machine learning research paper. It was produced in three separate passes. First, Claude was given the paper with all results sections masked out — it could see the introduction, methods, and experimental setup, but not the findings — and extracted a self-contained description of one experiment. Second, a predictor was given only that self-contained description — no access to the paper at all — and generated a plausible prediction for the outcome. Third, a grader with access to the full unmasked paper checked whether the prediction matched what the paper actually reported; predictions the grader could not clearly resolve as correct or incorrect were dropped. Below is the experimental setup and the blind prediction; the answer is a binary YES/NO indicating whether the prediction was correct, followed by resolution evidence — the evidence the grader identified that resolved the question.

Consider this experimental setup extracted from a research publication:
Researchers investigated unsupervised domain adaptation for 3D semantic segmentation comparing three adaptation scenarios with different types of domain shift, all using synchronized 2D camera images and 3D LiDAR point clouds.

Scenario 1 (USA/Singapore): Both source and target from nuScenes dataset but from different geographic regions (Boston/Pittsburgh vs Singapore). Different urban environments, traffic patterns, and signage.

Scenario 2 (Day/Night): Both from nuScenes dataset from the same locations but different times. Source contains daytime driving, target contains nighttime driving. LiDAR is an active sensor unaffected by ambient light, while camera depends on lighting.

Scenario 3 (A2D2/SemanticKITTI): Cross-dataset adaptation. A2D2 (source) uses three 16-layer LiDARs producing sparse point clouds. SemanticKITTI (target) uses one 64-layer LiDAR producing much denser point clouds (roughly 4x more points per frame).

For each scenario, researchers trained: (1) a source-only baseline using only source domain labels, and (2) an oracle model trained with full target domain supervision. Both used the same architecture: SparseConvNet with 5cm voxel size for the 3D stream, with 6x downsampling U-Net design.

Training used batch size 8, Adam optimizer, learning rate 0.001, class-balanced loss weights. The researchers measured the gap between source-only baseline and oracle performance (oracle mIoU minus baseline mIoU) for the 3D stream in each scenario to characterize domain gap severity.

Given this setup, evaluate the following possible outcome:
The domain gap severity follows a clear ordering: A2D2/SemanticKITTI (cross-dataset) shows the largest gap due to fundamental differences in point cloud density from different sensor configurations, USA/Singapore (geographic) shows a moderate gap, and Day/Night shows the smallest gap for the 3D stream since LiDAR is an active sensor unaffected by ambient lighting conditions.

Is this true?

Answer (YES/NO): YES